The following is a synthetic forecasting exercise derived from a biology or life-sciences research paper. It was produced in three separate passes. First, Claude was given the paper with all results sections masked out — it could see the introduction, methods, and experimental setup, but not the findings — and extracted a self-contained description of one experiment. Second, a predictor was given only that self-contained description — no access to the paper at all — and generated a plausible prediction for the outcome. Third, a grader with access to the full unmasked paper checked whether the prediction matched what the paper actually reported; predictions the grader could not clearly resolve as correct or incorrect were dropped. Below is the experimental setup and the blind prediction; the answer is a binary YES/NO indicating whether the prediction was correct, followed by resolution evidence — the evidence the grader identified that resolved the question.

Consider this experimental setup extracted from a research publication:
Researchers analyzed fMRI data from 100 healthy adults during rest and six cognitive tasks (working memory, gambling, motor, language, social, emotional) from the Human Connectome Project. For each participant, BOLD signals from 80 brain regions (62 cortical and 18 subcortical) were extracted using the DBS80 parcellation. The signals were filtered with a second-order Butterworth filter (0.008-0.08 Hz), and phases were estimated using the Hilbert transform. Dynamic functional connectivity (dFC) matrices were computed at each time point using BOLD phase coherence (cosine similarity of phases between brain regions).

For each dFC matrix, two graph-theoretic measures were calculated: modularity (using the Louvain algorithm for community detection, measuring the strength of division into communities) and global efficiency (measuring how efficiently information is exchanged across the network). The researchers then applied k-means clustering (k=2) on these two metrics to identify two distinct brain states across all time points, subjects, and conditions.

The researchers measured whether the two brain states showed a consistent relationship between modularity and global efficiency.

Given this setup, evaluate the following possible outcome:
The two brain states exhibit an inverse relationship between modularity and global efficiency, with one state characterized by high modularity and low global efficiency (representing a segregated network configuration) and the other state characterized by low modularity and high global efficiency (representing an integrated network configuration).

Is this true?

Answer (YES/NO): YES